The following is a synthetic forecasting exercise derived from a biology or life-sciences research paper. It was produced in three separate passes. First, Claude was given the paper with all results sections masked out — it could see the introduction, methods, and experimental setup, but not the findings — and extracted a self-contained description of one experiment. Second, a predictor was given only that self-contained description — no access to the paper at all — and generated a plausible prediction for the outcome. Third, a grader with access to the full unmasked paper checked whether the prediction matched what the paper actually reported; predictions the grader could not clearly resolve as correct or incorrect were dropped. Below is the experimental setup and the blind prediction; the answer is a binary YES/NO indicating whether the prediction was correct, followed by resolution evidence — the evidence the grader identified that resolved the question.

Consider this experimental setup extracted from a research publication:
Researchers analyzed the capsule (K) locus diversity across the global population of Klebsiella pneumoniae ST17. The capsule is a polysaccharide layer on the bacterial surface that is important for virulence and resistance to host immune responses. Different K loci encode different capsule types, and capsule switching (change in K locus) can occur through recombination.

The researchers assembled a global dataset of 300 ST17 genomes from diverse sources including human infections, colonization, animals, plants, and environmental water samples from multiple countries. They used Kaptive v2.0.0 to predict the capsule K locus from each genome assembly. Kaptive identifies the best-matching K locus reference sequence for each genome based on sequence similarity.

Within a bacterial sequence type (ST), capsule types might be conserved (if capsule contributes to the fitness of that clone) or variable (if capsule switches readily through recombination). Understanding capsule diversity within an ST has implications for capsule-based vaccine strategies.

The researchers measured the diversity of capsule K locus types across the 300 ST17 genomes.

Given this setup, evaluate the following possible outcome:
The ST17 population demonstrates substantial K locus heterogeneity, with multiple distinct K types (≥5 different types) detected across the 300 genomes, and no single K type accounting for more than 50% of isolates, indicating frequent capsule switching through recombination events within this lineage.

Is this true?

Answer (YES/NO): NO